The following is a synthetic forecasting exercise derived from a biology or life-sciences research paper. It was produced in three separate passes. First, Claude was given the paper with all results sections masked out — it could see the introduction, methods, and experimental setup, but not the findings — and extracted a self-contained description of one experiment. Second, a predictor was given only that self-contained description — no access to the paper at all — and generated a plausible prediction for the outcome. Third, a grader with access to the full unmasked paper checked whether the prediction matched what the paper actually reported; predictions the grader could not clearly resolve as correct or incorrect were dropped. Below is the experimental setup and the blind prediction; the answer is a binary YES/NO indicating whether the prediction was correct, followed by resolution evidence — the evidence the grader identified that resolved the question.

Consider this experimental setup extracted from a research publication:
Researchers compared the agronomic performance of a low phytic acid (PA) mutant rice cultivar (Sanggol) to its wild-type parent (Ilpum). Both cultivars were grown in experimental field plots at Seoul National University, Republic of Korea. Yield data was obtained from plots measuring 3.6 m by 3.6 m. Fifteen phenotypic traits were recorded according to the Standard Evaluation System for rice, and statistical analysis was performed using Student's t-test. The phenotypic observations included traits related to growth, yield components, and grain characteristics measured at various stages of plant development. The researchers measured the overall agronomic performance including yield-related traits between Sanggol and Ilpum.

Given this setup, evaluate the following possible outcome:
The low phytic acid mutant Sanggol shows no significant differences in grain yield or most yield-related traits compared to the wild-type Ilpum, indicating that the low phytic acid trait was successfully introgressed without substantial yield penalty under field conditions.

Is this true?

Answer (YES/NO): NO